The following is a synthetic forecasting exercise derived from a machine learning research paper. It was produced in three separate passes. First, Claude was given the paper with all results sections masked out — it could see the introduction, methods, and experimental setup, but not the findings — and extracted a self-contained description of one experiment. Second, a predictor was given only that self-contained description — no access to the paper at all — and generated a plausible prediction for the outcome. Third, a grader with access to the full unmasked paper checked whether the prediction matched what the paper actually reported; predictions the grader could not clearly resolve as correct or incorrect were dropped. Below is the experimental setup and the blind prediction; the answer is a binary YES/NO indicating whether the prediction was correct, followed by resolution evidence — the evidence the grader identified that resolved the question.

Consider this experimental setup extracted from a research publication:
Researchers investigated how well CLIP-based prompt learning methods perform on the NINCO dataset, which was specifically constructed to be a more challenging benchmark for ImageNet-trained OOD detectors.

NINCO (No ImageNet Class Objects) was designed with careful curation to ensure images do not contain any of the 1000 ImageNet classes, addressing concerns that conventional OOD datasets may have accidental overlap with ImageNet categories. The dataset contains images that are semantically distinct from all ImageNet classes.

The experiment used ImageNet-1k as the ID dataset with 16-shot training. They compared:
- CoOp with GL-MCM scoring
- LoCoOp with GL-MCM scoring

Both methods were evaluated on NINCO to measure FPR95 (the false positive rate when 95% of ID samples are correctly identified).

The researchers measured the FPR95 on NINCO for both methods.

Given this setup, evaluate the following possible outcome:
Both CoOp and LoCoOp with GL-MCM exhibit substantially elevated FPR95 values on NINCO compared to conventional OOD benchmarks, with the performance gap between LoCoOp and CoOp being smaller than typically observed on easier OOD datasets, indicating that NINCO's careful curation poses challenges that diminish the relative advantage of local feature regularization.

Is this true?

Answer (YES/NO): NO